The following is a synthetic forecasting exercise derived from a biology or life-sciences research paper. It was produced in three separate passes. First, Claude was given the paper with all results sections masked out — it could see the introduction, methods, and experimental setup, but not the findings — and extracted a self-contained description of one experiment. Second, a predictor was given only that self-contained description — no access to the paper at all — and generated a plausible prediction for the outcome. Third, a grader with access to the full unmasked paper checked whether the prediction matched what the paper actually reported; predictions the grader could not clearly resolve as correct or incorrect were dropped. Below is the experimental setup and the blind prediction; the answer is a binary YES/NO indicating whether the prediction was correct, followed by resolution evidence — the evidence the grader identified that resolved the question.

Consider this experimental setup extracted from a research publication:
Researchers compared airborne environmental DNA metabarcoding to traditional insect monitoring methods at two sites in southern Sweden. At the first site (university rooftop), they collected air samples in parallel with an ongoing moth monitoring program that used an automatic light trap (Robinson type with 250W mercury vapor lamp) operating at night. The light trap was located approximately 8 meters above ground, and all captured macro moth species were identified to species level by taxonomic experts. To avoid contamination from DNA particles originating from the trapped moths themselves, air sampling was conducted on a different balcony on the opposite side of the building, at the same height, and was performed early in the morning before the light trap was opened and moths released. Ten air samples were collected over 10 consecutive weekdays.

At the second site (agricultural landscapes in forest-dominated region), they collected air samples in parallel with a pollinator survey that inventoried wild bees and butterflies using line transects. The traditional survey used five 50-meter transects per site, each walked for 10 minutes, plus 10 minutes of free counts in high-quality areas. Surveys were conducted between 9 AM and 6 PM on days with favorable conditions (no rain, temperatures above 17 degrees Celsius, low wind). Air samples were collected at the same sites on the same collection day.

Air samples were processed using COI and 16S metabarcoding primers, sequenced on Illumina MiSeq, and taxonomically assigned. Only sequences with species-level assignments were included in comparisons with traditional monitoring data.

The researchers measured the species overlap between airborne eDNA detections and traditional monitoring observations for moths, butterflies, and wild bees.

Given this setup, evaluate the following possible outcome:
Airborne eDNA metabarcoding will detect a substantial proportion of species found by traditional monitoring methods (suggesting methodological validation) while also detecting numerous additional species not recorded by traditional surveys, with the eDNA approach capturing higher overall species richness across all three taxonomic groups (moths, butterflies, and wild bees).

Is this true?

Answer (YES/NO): NO